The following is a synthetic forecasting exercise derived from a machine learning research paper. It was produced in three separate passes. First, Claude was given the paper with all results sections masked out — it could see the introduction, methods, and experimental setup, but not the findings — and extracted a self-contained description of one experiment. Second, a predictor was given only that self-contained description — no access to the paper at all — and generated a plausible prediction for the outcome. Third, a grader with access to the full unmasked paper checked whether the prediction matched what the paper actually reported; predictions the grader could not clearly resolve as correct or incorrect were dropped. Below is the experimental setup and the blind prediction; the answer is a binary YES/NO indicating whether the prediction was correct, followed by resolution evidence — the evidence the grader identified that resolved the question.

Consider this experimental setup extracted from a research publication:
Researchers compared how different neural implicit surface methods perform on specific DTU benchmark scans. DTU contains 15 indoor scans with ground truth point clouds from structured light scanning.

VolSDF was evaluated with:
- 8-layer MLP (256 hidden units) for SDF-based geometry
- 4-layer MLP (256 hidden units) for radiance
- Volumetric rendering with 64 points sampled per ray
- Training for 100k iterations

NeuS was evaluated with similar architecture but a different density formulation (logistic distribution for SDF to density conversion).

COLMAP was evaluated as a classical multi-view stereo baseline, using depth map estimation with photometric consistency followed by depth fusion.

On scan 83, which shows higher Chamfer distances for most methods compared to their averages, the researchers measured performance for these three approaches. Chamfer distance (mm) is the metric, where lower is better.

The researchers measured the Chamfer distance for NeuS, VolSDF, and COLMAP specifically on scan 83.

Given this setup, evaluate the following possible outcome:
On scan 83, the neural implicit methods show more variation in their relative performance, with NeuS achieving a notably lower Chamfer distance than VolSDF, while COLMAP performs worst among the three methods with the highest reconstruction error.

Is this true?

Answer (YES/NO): NO